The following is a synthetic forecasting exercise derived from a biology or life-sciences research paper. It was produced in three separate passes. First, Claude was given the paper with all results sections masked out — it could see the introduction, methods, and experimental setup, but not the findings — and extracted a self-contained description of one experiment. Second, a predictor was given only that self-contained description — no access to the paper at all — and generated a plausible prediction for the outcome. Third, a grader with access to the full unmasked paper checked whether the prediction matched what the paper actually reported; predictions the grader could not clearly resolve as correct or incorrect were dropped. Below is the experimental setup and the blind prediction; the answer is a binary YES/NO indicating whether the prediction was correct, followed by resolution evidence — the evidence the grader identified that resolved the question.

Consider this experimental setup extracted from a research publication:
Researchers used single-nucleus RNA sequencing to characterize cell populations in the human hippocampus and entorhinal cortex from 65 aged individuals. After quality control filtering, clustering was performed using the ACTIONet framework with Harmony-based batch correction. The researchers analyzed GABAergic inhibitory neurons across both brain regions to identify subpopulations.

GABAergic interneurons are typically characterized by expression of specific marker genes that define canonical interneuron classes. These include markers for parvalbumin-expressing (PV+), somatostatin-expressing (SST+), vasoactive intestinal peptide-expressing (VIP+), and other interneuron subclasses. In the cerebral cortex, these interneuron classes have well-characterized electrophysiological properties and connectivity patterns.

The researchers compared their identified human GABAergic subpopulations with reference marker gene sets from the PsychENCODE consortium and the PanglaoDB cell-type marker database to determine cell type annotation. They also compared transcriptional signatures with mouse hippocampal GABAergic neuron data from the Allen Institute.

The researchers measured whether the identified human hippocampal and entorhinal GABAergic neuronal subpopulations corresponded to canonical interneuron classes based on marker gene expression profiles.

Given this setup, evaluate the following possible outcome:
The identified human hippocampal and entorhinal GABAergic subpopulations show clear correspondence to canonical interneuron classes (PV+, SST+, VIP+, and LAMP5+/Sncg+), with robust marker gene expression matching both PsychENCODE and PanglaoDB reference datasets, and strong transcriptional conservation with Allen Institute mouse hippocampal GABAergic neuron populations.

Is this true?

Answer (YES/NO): YES